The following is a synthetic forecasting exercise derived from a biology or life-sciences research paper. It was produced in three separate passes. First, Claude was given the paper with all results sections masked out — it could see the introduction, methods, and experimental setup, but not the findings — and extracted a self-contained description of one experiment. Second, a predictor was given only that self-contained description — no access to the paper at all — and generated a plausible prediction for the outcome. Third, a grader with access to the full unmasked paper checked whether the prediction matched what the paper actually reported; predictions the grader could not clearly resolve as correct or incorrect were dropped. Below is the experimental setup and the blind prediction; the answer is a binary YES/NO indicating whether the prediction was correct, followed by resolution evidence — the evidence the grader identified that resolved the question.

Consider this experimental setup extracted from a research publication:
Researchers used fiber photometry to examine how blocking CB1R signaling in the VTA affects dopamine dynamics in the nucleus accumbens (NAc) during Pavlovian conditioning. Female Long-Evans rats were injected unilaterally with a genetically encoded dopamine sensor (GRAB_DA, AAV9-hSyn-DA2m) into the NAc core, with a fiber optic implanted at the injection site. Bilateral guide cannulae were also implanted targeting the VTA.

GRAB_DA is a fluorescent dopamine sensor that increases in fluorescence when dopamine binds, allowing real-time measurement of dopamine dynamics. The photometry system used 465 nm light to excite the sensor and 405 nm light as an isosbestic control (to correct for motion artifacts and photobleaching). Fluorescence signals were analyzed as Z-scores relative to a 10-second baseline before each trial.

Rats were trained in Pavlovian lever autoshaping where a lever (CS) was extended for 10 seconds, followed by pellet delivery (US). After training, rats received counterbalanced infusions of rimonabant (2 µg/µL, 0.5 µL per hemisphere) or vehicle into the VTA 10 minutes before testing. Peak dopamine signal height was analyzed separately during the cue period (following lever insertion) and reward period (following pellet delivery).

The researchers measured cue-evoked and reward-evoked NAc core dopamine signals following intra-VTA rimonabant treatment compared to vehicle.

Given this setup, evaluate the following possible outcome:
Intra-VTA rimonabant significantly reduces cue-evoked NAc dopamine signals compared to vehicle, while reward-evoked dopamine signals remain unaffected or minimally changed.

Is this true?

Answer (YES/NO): NO